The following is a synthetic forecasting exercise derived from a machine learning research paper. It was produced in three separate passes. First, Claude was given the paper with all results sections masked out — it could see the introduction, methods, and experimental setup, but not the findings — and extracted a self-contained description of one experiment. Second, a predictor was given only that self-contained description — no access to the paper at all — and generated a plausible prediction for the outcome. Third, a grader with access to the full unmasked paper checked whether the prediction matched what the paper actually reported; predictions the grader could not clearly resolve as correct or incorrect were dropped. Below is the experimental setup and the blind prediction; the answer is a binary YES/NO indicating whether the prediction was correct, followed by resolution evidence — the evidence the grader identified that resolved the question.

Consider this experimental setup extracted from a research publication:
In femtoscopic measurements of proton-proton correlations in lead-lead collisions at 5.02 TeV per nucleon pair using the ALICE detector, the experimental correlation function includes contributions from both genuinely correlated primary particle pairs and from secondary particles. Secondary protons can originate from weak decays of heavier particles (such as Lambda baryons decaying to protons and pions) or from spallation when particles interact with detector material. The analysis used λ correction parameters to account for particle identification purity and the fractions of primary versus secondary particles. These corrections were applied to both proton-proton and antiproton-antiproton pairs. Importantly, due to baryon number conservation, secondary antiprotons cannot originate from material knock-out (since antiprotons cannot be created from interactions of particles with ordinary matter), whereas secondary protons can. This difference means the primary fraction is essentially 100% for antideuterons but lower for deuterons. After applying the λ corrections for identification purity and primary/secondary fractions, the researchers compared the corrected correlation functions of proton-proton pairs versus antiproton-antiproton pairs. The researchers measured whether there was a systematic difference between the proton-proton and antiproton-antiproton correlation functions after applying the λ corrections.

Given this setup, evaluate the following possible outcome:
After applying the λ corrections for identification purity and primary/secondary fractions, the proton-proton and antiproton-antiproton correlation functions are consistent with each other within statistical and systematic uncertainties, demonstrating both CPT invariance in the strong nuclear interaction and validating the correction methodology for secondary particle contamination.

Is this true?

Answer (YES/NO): NO